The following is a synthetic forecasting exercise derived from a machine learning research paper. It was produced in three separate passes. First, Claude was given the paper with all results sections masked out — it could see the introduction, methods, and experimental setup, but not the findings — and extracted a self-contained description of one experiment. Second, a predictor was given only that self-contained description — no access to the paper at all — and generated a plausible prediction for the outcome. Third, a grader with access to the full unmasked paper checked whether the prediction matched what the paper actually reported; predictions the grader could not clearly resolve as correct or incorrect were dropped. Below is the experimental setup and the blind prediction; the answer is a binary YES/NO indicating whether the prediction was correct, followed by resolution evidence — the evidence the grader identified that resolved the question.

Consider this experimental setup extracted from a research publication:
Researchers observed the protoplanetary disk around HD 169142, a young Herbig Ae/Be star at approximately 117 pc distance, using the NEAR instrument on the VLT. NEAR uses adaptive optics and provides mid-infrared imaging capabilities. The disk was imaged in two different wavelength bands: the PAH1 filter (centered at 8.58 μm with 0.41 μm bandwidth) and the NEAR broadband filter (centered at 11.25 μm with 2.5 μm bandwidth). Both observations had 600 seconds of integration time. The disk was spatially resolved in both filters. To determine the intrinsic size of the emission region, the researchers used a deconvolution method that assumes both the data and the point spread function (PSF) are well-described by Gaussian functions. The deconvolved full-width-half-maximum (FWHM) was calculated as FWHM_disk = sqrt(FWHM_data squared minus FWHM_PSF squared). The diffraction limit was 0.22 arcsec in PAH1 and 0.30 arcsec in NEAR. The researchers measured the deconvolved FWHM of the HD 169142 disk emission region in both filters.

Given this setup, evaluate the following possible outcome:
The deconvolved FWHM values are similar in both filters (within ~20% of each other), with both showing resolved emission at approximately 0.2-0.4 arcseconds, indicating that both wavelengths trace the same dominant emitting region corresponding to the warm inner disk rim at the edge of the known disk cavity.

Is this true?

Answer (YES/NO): NO